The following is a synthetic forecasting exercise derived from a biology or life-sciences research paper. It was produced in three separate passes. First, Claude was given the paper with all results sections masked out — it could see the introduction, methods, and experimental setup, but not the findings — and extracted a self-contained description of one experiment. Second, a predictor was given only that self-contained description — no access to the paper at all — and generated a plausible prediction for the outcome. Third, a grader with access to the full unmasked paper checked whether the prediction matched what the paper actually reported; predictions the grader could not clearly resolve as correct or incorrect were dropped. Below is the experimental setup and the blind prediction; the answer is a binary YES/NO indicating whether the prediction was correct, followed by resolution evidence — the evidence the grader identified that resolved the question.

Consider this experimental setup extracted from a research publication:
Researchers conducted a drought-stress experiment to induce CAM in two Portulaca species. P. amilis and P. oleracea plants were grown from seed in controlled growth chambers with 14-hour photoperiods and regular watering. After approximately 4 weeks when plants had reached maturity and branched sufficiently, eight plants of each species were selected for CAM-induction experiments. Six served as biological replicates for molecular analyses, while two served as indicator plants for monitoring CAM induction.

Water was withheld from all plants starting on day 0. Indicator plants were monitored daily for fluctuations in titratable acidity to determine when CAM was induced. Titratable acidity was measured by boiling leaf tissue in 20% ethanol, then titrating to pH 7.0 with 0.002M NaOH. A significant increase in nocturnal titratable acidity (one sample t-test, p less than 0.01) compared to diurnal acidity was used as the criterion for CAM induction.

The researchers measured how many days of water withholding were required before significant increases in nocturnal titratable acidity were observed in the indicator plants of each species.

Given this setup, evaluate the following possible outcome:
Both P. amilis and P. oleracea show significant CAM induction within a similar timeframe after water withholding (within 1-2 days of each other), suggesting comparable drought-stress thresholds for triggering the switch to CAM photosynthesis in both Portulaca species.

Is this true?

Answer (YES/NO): YES